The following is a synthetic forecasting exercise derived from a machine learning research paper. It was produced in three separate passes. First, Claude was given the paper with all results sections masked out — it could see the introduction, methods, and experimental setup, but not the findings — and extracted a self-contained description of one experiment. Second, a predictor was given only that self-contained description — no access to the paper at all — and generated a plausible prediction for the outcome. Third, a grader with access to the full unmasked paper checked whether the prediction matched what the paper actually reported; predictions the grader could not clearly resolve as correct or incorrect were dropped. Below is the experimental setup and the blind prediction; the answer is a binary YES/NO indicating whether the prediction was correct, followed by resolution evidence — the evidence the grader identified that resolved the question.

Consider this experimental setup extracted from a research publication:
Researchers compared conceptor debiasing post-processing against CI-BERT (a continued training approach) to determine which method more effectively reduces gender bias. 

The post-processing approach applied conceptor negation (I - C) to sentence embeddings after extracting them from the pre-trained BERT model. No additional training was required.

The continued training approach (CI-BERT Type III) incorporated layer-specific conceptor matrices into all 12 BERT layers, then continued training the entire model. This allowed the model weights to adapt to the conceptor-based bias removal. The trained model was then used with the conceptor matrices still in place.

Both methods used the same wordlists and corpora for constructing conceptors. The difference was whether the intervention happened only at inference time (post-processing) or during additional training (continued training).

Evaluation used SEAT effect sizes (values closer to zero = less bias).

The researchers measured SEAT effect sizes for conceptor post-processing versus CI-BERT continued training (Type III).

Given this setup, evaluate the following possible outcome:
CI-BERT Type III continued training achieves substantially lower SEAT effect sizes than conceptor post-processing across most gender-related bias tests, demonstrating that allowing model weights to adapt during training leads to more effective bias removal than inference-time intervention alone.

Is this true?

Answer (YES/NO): NO